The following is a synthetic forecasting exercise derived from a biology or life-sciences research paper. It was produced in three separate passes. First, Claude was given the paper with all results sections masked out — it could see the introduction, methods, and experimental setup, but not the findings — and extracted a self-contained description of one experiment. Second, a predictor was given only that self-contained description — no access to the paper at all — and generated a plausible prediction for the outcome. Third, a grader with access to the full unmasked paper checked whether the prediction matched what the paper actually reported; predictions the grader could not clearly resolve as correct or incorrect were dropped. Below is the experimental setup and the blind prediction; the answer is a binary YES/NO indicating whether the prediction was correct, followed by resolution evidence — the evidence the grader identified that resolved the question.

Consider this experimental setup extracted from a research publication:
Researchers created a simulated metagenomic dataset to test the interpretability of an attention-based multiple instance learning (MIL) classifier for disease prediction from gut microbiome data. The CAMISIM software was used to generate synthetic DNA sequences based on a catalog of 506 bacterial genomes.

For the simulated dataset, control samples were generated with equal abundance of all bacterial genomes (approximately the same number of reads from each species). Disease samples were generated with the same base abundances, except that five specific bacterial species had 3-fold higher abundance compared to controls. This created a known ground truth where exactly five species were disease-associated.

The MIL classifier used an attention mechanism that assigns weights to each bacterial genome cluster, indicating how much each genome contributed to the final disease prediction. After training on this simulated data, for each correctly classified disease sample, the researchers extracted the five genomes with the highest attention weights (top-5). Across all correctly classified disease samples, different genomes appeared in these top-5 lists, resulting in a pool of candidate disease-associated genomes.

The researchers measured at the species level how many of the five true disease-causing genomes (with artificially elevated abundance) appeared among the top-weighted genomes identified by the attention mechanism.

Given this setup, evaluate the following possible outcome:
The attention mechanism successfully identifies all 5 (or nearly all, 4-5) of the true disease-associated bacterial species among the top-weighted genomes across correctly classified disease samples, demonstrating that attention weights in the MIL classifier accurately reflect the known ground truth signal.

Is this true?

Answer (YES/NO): NO